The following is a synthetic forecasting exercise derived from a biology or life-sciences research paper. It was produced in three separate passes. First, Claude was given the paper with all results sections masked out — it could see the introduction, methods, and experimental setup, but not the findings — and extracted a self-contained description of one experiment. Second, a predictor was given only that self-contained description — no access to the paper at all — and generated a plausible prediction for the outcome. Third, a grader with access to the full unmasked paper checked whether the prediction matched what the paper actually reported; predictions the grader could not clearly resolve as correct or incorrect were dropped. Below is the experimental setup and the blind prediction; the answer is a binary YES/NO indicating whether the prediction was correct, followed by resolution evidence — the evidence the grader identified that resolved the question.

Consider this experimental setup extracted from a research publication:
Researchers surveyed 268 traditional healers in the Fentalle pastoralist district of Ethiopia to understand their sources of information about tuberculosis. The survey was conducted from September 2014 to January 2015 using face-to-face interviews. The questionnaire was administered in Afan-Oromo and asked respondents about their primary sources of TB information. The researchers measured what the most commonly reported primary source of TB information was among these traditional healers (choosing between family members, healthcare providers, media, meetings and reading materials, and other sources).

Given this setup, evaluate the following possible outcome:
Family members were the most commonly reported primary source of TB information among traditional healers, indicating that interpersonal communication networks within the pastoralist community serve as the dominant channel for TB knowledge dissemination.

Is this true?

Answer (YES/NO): YES